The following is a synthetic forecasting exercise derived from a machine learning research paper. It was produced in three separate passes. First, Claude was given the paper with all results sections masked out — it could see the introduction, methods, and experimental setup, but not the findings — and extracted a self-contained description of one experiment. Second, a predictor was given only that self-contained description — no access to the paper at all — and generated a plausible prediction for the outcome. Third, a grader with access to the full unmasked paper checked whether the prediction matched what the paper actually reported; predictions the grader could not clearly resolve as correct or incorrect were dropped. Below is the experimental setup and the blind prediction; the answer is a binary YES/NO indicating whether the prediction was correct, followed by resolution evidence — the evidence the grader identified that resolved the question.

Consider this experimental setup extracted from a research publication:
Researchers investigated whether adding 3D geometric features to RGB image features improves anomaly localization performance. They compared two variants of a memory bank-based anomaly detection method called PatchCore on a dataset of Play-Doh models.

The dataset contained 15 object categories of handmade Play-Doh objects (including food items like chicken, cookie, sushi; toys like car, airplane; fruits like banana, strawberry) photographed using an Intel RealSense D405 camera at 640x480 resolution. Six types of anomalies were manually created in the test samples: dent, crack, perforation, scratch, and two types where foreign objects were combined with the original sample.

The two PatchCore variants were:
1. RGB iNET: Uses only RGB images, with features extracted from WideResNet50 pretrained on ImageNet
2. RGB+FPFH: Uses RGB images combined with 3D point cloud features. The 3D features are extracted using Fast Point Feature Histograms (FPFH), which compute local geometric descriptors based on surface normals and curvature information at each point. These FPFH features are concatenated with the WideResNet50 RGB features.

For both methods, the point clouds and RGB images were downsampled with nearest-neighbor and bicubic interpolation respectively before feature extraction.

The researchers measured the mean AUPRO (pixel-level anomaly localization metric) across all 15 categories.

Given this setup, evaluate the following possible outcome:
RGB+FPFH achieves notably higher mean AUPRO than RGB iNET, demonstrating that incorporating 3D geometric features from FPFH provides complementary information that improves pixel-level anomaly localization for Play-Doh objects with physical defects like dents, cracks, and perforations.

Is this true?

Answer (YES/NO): NO